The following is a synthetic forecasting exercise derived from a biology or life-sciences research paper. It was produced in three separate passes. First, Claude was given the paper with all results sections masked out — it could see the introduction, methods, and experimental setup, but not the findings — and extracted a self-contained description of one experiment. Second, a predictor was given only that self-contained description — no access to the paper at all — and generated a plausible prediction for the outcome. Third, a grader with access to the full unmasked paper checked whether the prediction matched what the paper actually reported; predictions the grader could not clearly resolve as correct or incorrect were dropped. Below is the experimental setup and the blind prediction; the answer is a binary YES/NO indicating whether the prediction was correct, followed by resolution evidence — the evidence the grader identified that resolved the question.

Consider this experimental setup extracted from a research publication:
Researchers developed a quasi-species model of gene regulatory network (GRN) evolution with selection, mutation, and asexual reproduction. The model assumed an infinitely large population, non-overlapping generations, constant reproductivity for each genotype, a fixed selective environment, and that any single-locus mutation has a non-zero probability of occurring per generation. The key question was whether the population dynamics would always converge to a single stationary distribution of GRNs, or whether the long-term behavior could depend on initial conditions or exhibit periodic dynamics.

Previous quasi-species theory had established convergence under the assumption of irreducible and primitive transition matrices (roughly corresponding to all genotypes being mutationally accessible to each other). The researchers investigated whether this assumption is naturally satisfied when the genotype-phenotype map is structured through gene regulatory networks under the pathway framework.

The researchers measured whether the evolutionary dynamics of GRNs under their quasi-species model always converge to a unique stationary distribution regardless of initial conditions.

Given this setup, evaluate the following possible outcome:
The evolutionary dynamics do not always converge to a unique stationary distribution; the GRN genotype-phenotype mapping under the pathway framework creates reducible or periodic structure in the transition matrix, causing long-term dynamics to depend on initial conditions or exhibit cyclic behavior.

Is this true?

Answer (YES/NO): NO